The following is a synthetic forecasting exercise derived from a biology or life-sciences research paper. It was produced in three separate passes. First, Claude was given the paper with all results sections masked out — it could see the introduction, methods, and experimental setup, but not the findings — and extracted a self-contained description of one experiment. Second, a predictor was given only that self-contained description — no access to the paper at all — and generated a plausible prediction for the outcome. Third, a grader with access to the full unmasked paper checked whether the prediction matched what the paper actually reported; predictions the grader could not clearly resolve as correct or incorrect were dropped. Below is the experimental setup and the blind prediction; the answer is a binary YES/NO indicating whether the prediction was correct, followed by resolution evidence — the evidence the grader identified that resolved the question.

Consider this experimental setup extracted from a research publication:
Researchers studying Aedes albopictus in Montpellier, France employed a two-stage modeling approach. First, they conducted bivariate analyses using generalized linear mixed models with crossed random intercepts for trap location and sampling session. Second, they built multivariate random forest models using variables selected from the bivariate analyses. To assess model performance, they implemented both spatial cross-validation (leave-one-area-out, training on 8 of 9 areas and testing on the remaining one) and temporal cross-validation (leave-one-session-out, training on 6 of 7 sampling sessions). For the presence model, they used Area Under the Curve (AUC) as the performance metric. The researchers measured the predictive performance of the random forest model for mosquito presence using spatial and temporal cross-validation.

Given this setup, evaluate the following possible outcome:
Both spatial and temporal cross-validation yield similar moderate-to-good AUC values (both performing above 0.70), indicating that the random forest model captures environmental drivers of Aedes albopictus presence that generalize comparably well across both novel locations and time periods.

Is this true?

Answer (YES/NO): NO